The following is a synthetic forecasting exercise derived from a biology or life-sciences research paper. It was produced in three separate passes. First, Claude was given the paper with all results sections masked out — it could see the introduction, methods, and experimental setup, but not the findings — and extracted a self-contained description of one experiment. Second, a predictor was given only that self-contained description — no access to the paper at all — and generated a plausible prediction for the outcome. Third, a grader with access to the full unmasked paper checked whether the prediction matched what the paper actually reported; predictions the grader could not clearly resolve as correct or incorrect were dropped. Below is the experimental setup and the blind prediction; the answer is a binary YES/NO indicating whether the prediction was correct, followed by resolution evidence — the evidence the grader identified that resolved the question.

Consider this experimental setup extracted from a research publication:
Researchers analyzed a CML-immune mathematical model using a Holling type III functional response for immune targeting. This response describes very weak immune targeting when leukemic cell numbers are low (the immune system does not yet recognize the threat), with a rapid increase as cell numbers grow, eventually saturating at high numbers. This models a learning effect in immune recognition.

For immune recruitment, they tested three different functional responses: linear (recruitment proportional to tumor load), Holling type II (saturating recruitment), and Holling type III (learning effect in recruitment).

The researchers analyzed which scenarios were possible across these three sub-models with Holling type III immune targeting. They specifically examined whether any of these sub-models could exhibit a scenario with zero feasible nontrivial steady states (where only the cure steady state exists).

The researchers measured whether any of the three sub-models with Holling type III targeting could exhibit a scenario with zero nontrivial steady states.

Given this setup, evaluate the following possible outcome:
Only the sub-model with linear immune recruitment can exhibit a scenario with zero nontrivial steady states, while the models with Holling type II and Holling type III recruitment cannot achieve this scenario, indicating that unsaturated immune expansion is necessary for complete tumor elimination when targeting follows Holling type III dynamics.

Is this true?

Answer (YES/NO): NO